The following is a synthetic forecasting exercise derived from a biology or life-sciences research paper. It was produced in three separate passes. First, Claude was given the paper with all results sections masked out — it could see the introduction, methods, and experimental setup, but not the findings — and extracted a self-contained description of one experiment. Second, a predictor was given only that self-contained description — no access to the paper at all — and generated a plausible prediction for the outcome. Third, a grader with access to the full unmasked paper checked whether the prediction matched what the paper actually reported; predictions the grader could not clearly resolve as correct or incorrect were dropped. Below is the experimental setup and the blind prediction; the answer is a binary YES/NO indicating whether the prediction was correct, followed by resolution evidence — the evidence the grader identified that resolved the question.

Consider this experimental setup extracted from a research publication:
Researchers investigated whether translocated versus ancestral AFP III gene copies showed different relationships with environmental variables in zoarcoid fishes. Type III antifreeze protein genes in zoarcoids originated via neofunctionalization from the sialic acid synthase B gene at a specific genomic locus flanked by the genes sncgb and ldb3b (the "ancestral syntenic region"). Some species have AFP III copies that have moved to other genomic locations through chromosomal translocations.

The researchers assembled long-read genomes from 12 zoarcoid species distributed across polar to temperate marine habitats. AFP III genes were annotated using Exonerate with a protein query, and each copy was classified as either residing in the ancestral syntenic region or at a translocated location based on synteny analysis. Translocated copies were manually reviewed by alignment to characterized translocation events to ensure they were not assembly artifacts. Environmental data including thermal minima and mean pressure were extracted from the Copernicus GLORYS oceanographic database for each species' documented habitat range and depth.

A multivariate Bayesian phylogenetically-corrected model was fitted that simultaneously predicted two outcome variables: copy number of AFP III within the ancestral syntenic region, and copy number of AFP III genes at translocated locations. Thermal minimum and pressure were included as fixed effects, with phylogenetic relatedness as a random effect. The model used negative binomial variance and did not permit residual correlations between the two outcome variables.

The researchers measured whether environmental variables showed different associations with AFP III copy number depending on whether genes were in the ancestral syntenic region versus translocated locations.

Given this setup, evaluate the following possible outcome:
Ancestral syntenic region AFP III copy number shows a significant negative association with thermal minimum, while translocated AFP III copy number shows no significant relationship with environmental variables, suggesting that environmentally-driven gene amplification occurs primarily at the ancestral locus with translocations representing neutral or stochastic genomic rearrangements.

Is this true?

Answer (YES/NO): NO